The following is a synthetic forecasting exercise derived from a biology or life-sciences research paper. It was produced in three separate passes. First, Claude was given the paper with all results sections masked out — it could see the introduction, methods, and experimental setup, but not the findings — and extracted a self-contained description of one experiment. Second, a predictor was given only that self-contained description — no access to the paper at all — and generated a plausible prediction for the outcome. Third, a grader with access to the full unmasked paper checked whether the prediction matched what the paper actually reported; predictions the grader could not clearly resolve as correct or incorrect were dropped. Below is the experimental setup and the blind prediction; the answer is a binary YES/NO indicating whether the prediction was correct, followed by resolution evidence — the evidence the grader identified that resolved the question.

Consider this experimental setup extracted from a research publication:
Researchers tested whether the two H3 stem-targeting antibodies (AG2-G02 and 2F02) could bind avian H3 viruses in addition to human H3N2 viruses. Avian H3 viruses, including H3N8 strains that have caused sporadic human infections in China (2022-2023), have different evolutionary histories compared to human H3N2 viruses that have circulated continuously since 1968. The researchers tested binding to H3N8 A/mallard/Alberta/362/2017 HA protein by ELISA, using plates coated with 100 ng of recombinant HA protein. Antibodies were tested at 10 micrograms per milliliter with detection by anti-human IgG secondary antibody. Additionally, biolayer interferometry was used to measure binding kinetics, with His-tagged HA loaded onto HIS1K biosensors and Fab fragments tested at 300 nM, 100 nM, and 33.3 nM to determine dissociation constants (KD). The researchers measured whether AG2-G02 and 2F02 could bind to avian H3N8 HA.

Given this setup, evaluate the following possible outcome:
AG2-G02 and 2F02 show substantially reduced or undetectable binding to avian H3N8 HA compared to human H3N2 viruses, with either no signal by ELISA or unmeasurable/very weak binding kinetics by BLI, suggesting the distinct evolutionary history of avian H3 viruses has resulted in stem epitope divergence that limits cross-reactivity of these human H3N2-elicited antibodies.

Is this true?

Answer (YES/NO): NO